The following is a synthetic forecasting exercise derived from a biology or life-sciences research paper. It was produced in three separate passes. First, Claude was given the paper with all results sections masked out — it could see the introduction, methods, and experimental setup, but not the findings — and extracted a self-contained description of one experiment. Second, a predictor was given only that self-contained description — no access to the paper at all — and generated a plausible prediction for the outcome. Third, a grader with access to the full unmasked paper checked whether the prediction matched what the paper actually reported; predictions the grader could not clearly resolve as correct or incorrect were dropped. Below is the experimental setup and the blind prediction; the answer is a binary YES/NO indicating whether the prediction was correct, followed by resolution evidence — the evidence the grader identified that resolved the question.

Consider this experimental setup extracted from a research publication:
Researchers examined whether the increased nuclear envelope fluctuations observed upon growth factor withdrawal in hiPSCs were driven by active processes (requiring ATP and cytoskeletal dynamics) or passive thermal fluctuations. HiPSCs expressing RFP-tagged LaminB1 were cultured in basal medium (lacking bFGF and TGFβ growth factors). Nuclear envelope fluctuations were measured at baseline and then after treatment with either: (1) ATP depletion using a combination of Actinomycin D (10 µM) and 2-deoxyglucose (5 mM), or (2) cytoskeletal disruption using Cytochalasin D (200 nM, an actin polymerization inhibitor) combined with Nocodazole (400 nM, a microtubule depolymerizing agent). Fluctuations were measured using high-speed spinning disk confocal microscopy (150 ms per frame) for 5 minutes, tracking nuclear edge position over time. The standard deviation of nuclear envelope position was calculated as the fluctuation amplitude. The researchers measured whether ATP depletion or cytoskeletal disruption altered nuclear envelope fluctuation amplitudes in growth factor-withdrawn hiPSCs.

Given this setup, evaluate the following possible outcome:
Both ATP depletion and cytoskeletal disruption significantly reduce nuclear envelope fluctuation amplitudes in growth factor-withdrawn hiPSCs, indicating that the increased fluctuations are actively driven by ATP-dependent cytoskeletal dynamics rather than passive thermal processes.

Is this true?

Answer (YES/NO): NO